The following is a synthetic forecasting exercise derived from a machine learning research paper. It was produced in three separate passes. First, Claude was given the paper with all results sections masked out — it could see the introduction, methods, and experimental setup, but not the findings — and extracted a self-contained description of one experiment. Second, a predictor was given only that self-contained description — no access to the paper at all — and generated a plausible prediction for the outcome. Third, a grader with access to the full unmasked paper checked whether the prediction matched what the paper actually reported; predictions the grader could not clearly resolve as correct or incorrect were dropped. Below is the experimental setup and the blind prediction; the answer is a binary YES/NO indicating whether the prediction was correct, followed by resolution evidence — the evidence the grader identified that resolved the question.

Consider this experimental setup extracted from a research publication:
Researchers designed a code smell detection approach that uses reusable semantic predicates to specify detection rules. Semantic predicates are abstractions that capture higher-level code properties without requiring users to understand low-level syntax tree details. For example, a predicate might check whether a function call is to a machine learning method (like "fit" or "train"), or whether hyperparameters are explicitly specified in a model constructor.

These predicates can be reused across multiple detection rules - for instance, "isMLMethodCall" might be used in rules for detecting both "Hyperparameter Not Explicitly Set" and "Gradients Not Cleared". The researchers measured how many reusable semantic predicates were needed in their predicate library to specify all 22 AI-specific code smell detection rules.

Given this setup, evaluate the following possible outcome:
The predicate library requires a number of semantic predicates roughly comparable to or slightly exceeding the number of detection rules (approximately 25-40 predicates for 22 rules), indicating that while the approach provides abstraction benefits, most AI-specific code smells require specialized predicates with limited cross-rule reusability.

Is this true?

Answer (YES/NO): NO